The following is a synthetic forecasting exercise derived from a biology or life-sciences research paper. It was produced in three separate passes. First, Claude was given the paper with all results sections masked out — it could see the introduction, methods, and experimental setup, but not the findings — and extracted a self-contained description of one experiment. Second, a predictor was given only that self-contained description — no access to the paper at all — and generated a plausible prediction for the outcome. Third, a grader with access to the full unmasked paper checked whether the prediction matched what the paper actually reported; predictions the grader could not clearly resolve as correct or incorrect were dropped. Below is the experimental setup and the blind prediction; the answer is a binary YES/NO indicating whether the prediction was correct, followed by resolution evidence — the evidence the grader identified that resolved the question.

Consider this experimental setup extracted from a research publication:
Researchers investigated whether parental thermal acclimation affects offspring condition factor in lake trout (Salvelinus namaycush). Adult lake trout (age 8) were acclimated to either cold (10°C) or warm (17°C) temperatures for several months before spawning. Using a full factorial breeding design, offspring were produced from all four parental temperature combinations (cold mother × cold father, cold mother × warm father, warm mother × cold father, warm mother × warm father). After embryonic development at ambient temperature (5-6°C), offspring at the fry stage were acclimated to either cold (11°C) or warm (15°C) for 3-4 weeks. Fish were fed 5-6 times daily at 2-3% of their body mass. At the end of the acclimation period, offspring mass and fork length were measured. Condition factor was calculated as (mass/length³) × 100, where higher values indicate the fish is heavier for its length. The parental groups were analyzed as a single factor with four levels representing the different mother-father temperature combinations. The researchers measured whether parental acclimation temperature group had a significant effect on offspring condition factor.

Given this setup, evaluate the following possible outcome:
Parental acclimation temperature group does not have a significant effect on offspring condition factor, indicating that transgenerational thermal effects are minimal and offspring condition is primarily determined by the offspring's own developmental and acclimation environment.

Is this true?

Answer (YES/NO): YES